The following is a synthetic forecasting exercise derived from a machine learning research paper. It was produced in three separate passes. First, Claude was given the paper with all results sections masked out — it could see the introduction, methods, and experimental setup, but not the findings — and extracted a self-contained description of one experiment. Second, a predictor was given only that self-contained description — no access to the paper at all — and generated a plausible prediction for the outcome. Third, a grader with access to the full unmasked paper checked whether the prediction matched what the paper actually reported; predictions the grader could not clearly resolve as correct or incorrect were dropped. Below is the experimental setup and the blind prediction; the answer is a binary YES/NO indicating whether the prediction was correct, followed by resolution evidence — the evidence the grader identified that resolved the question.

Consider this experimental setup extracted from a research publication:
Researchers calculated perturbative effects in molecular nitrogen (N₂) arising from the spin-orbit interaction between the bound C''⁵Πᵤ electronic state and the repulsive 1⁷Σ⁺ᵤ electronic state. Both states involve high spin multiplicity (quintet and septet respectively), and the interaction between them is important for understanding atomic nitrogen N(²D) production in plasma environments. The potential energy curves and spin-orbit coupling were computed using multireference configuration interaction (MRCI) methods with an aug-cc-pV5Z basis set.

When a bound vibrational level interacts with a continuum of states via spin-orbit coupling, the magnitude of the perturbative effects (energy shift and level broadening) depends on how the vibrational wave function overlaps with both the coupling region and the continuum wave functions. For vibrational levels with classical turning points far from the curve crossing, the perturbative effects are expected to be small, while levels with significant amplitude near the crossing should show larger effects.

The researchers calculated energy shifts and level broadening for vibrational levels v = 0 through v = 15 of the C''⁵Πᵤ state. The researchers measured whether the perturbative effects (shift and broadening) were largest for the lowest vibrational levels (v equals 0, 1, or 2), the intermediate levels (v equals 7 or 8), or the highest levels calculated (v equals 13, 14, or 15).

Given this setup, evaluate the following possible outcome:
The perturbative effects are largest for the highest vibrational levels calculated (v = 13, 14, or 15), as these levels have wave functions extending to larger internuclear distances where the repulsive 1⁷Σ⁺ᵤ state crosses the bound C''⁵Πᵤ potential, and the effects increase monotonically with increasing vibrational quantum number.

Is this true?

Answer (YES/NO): NO